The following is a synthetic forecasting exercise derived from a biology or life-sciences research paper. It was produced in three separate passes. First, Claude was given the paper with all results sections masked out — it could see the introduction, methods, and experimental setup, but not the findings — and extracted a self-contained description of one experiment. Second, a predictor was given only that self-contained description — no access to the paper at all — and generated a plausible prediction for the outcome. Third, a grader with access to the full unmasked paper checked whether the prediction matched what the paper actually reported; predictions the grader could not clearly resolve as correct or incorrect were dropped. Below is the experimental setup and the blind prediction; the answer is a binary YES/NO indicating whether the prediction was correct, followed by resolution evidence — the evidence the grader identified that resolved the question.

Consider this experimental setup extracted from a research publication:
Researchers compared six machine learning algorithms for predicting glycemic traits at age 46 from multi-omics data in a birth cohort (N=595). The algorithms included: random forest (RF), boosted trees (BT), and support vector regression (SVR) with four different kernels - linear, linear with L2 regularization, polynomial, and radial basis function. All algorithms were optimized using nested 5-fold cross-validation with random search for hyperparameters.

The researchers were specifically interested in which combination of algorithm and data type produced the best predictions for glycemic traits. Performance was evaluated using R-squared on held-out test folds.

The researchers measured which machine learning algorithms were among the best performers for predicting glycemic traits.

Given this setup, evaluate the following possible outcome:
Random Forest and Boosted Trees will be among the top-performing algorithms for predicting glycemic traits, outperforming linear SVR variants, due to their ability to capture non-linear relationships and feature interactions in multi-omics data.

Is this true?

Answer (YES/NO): NO